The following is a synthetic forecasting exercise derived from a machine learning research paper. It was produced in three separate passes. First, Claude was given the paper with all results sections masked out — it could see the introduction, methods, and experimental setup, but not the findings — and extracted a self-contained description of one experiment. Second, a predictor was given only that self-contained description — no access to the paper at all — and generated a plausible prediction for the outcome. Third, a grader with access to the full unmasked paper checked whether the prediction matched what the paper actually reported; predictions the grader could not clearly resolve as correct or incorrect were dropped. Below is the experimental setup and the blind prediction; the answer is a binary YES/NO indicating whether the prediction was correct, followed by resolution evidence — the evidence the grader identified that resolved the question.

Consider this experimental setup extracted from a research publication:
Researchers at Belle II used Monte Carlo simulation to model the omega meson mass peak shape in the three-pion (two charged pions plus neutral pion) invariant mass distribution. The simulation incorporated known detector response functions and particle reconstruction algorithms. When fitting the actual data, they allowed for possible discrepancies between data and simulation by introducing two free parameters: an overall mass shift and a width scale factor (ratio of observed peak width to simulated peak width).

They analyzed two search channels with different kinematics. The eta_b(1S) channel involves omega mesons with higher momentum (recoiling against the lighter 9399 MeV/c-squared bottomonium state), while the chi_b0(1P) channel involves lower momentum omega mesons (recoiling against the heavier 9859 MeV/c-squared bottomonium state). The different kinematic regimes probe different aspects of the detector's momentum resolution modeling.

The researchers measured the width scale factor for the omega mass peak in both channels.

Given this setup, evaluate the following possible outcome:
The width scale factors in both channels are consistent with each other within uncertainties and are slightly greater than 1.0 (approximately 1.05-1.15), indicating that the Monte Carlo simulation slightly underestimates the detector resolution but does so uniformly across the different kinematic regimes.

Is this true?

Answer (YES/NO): NO